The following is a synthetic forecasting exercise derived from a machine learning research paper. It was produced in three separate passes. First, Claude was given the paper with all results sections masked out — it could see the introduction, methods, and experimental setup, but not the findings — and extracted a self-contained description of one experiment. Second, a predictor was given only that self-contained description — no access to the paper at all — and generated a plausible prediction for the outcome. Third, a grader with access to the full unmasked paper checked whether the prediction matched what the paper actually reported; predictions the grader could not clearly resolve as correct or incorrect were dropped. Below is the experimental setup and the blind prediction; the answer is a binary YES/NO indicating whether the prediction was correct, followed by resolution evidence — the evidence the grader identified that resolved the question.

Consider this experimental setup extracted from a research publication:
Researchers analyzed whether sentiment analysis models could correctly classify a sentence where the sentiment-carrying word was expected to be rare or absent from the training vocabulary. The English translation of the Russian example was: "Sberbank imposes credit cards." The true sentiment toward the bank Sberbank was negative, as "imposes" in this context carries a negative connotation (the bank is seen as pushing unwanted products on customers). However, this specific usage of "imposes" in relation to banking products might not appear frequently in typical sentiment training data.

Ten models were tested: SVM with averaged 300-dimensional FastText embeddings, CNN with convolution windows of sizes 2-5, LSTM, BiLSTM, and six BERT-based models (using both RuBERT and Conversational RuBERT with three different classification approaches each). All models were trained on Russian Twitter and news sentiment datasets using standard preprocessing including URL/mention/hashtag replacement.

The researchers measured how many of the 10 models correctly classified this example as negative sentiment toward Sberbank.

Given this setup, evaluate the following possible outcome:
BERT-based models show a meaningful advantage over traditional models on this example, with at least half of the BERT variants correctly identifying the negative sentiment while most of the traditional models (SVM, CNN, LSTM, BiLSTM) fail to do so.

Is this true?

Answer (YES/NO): NO